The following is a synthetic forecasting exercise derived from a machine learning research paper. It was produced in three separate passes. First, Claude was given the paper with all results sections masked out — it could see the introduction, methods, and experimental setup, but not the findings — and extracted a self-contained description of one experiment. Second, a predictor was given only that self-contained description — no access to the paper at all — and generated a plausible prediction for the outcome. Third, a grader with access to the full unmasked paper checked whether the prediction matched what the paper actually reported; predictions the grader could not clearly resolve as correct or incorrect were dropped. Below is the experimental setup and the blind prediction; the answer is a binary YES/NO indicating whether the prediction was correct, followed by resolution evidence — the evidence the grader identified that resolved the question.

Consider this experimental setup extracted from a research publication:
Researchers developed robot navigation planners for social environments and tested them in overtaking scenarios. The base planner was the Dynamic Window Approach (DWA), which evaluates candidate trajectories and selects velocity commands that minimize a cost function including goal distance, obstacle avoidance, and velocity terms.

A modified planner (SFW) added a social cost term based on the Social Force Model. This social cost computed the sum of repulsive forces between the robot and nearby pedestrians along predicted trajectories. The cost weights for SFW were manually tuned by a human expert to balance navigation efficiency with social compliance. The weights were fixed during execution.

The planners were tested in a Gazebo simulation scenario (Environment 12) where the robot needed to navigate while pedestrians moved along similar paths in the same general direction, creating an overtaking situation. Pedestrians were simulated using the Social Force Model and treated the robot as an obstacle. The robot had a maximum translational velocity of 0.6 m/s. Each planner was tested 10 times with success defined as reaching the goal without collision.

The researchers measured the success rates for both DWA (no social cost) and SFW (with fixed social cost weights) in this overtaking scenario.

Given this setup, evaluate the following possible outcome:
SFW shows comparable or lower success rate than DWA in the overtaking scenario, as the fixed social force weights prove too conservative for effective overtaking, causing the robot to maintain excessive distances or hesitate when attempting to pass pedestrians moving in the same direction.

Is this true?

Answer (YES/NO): YES